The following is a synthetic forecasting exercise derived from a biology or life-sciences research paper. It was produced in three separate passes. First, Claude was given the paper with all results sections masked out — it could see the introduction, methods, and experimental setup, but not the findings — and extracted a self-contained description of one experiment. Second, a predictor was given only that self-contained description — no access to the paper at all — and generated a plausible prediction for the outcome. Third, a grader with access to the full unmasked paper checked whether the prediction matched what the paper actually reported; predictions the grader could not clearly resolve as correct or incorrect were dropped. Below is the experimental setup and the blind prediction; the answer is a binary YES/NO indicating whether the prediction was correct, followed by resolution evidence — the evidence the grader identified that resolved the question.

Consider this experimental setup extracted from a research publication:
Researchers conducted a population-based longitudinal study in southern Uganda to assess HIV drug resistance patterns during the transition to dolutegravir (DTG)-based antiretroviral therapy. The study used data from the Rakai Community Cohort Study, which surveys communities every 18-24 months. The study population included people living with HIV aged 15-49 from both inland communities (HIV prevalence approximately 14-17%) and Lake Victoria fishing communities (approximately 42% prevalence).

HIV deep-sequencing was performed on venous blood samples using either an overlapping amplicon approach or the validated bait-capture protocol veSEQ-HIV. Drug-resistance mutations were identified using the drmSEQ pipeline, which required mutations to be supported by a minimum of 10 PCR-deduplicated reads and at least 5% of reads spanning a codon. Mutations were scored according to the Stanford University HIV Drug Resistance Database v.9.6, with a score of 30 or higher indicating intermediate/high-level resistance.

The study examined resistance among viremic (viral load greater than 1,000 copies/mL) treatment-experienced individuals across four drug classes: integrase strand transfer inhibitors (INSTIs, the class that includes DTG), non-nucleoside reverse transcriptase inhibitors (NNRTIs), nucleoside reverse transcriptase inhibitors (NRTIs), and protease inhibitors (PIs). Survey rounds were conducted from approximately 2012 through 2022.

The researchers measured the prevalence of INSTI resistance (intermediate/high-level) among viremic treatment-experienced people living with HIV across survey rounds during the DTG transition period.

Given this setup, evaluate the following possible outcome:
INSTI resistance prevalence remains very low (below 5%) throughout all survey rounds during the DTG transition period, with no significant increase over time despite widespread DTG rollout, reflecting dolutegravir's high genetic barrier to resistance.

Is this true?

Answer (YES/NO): YES